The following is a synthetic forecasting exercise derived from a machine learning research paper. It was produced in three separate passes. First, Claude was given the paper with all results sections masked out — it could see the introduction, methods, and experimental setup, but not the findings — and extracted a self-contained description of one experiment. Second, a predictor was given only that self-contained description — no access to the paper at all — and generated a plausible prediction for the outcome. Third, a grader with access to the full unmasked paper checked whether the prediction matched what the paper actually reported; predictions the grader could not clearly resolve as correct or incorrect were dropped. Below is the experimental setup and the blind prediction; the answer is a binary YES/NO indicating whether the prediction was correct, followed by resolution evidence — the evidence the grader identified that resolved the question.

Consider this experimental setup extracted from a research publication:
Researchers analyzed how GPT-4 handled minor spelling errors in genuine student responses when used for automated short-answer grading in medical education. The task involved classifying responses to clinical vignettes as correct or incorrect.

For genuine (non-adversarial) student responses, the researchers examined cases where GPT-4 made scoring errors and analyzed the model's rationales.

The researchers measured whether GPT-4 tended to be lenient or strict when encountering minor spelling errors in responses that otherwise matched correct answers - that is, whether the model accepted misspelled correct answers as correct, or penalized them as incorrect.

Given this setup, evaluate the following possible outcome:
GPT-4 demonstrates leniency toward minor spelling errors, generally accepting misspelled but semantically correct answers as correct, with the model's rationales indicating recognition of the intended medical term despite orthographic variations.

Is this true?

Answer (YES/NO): NO